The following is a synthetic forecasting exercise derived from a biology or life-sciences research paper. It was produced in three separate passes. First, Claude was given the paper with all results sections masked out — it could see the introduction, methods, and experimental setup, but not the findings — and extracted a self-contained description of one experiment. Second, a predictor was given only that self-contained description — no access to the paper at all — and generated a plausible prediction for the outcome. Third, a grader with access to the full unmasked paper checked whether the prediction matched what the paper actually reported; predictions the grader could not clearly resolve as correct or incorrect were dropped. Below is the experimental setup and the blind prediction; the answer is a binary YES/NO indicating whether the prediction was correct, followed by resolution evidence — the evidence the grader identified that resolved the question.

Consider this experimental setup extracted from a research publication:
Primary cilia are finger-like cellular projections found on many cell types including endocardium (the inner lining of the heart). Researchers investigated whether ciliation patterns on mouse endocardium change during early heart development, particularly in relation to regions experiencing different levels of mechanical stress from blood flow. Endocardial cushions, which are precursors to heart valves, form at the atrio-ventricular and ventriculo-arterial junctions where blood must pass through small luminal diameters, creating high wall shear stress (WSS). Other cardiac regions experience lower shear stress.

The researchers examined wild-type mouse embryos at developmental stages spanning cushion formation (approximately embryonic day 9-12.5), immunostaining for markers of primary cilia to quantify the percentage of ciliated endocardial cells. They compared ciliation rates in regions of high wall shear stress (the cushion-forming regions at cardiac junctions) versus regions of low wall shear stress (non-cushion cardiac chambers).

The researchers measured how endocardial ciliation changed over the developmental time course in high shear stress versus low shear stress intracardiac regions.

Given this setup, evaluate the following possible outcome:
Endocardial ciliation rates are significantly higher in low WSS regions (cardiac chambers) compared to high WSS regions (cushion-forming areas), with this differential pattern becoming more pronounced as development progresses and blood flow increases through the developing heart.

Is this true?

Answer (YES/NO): NO